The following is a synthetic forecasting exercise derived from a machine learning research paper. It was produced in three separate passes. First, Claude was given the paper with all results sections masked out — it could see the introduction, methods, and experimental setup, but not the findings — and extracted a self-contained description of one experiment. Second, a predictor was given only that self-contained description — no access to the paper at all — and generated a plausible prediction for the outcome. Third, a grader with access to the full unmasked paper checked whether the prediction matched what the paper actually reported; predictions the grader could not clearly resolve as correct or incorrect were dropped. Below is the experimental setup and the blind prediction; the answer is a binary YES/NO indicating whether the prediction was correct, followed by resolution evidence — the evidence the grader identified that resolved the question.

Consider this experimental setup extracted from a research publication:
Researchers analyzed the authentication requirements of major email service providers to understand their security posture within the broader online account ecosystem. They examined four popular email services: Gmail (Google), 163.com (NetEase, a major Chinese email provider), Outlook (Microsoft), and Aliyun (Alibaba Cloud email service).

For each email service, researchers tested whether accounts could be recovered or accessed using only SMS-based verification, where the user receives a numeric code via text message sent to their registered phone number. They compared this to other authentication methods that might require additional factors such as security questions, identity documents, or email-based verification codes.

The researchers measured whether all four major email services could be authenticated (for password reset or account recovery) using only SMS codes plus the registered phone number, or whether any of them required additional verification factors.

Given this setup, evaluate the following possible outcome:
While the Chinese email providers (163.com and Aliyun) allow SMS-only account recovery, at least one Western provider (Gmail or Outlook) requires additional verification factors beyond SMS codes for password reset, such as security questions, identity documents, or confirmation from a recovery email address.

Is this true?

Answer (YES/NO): NO